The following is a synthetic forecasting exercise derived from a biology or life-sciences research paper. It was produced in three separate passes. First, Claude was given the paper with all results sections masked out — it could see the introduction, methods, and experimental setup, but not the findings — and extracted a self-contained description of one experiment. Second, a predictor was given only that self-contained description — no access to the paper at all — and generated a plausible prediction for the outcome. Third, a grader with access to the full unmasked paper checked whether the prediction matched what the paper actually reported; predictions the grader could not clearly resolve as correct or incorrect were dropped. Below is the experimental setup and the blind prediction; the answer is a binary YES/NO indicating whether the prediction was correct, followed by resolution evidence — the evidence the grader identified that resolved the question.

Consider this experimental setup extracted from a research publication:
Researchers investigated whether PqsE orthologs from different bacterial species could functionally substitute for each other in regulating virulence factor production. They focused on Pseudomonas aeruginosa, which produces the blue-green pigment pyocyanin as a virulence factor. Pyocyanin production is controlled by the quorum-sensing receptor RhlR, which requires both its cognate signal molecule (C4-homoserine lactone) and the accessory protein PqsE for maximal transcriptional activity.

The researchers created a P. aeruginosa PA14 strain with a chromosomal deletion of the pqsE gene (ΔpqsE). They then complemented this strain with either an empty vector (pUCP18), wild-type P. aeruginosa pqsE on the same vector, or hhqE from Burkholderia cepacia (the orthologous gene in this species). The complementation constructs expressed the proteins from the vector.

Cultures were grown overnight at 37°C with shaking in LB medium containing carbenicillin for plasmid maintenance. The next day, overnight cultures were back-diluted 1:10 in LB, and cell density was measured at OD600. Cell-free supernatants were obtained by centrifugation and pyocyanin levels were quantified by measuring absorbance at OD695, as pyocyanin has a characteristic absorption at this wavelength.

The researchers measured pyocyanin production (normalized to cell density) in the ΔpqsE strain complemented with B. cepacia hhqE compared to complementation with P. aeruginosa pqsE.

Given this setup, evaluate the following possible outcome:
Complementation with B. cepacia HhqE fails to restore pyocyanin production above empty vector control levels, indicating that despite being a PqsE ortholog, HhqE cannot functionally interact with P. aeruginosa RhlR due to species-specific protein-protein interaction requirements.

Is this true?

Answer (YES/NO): YES